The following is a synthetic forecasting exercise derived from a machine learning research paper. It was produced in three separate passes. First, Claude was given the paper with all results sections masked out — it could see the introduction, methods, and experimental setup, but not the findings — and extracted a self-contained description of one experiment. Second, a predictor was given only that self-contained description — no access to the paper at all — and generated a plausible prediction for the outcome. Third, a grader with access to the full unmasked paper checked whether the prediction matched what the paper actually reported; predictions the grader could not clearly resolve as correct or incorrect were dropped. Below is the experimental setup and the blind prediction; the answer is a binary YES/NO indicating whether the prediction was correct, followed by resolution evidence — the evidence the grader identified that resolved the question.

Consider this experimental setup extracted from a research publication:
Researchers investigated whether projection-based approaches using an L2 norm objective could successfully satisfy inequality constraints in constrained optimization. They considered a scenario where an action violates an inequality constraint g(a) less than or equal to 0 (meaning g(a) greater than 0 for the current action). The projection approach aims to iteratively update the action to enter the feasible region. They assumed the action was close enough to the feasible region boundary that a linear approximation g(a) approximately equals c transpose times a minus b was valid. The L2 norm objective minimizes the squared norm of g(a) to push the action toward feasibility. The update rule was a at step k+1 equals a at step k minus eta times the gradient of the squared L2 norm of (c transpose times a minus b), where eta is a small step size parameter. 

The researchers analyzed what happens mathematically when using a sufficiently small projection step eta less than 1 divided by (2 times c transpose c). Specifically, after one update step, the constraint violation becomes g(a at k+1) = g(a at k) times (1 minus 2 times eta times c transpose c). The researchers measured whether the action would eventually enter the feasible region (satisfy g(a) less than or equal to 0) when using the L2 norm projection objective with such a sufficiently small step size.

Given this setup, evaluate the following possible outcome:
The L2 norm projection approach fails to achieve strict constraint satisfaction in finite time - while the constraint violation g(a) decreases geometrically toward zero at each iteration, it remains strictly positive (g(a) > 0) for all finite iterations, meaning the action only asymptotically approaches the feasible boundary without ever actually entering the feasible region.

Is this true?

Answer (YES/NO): YES